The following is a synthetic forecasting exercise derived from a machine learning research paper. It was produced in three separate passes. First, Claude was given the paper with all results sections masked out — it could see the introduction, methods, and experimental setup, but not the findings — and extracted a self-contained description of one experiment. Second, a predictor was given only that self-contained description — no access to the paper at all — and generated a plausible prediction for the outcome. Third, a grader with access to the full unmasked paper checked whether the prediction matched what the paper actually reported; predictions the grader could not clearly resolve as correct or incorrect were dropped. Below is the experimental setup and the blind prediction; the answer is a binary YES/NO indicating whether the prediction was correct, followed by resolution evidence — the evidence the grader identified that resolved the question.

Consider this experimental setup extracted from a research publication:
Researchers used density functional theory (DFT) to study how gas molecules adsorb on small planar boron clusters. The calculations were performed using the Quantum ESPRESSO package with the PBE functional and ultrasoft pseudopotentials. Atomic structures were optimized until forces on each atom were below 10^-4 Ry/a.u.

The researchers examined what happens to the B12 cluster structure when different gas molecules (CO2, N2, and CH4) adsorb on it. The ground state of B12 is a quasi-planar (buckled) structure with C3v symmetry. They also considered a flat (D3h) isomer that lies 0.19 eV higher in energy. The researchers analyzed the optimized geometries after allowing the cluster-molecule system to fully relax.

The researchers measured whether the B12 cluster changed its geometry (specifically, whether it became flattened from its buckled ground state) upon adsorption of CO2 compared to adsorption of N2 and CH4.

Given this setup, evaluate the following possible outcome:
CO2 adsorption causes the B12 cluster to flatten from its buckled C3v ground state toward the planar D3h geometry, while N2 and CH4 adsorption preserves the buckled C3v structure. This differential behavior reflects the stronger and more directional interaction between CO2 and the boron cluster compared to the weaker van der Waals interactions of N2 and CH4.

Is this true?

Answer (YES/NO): YES